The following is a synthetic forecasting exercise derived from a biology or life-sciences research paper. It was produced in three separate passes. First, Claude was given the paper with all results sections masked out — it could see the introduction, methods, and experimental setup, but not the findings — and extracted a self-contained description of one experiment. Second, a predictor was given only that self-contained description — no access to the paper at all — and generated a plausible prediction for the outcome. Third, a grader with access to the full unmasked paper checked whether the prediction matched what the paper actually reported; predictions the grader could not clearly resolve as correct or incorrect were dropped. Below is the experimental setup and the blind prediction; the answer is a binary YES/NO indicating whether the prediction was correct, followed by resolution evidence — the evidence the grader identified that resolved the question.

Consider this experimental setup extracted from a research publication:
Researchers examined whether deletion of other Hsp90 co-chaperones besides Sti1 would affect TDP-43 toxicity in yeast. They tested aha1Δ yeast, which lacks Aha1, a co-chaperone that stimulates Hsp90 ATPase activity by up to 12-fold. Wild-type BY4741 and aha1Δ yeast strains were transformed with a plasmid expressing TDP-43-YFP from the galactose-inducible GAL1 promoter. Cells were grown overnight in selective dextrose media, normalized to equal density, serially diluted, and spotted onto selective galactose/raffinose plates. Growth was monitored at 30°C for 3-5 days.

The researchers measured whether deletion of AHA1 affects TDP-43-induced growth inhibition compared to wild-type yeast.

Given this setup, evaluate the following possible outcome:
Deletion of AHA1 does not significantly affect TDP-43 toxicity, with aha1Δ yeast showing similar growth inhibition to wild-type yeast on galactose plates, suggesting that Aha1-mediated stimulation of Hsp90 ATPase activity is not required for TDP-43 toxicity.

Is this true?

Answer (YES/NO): YES